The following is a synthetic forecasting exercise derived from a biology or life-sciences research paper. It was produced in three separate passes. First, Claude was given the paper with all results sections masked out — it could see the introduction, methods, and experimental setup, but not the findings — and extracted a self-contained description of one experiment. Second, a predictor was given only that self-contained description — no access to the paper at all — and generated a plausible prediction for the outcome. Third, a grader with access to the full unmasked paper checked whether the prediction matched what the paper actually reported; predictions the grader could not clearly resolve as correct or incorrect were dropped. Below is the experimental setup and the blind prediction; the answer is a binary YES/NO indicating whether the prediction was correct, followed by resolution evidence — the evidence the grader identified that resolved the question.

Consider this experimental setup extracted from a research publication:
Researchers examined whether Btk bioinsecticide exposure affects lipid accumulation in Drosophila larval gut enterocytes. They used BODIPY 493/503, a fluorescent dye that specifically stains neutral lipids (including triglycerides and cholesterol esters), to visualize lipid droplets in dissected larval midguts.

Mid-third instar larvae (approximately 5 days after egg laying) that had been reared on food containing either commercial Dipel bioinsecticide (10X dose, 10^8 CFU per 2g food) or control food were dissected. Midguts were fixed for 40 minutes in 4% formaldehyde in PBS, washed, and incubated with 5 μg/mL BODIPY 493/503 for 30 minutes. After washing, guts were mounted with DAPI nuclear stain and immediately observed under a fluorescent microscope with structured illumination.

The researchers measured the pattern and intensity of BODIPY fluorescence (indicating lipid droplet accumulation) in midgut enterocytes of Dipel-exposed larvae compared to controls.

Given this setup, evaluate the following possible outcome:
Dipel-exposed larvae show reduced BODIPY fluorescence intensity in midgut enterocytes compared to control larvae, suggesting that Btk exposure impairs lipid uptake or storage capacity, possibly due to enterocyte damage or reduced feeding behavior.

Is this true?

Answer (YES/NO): NO